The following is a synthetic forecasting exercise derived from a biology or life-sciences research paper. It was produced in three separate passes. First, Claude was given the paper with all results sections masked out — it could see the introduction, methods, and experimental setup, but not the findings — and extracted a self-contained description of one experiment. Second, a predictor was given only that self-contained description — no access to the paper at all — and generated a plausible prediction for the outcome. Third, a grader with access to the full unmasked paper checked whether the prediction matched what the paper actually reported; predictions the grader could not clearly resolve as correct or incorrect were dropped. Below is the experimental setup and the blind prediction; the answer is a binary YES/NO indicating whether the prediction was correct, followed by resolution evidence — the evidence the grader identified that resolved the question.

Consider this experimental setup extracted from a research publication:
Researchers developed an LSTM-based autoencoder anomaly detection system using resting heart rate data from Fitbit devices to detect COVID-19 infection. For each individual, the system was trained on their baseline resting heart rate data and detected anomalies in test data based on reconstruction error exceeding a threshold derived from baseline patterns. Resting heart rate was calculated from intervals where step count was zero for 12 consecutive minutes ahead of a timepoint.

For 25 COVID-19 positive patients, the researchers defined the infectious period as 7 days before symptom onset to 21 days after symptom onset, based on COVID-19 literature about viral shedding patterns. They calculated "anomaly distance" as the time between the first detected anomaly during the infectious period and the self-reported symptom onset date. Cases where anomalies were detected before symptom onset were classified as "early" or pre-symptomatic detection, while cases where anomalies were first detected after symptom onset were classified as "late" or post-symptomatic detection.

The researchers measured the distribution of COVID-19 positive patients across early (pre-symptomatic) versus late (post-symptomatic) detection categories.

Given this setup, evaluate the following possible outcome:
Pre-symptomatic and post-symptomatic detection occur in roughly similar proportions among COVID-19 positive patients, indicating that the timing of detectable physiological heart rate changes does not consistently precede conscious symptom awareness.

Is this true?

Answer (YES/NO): NO